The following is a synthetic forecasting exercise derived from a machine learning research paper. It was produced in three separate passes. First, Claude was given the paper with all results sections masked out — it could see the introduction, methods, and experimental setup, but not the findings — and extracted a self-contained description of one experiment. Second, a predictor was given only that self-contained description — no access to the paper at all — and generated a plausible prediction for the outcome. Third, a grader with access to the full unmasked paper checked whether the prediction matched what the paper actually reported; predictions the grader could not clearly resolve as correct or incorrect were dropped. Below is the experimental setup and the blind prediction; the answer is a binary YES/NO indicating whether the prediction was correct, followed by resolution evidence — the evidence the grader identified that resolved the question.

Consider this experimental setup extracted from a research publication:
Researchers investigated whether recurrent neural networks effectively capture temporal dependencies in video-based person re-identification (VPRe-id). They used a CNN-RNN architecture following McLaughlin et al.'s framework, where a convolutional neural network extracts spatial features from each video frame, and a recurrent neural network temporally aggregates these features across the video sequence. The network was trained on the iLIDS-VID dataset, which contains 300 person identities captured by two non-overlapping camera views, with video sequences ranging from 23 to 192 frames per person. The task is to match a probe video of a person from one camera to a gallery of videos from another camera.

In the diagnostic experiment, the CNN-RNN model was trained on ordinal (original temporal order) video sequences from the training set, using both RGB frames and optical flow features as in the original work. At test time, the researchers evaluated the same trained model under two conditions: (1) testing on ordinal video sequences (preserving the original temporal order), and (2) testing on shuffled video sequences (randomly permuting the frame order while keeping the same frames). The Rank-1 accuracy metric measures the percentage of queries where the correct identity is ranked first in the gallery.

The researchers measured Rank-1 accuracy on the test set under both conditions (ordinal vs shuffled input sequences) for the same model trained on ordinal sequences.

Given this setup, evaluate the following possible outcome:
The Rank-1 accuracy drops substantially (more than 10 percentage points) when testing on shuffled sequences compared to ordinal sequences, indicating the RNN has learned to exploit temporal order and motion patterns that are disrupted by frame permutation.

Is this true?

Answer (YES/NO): NO